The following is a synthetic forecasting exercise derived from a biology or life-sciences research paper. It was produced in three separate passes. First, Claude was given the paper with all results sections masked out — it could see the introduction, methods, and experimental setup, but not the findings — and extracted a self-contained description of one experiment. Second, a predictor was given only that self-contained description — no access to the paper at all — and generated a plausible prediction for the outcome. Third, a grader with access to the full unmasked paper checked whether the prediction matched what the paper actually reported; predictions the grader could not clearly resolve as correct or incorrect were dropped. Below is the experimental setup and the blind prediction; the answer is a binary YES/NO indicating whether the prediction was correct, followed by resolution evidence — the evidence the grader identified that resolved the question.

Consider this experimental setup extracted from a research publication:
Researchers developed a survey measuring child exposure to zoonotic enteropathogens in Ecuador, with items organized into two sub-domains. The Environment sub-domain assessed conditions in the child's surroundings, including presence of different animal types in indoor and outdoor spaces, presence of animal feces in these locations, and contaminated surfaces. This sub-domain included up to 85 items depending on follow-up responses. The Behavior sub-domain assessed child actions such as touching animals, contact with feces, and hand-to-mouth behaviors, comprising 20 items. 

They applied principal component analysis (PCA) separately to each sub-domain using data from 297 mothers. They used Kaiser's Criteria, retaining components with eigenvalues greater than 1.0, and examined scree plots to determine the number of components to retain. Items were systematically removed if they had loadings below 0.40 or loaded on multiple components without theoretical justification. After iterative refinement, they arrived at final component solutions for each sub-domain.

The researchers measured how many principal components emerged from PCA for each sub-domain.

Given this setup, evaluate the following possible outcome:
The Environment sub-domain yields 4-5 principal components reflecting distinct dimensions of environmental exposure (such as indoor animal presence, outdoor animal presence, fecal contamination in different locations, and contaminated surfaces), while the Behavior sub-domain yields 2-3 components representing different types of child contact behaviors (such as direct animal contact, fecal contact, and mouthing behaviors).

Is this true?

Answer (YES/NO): NO